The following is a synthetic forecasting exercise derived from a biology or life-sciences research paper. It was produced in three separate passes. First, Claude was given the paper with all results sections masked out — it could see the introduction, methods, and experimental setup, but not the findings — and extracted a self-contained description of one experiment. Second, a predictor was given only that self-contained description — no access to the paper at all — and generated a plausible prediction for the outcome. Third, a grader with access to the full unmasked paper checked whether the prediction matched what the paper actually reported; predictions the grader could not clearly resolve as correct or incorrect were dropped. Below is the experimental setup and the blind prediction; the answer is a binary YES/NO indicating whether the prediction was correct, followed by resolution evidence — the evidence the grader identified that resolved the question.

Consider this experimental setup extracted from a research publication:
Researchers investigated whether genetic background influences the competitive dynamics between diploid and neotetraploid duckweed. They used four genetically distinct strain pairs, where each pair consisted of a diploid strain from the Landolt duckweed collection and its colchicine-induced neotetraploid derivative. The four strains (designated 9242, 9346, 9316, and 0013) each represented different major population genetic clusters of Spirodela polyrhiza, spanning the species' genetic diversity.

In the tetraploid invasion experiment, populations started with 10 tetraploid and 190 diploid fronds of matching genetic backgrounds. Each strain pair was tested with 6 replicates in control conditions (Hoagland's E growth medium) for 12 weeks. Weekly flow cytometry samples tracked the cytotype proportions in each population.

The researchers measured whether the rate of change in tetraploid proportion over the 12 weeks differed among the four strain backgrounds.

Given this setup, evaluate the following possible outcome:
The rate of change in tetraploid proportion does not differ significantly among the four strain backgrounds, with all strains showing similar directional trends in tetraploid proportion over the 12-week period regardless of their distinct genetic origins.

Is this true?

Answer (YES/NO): YES